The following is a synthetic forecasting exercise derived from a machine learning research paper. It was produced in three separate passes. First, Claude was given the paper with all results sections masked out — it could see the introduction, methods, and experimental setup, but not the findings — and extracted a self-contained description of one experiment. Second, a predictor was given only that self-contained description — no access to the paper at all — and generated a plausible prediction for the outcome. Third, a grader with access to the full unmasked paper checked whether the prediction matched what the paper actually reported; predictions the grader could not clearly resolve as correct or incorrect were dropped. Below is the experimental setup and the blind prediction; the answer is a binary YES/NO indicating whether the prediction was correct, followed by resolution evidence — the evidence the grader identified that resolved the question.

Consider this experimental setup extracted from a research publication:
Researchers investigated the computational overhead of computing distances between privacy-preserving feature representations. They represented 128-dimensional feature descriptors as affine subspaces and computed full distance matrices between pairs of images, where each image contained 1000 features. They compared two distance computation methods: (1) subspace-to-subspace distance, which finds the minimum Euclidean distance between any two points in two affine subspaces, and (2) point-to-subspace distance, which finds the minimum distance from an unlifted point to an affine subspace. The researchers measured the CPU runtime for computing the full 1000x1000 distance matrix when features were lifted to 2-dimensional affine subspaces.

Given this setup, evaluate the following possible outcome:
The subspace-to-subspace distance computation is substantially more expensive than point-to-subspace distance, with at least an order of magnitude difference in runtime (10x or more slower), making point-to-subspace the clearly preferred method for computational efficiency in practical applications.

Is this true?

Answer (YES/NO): NO